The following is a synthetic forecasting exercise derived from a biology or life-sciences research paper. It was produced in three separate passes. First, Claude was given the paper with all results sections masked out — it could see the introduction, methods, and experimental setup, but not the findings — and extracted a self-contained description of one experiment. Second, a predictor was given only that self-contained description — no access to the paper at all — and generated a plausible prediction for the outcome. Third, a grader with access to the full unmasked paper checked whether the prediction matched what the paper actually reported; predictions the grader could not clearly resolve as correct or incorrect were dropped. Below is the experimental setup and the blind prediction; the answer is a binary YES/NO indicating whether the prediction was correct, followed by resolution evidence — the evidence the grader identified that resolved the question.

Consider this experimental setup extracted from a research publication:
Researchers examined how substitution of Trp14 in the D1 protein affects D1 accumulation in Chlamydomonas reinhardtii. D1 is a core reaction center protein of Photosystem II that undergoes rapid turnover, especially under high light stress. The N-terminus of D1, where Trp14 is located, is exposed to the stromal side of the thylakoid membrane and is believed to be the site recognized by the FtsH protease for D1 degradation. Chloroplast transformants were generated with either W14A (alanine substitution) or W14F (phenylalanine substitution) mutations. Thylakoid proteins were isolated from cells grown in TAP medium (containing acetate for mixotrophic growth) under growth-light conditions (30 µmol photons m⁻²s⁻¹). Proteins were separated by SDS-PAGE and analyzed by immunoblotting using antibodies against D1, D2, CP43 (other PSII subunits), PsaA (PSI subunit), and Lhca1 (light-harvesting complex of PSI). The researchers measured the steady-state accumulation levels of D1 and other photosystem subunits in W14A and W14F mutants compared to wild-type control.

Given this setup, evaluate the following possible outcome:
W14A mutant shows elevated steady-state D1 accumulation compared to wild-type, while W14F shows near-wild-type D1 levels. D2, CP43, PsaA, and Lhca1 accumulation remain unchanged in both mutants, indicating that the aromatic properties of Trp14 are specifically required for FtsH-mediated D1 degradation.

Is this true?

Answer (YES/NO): NO